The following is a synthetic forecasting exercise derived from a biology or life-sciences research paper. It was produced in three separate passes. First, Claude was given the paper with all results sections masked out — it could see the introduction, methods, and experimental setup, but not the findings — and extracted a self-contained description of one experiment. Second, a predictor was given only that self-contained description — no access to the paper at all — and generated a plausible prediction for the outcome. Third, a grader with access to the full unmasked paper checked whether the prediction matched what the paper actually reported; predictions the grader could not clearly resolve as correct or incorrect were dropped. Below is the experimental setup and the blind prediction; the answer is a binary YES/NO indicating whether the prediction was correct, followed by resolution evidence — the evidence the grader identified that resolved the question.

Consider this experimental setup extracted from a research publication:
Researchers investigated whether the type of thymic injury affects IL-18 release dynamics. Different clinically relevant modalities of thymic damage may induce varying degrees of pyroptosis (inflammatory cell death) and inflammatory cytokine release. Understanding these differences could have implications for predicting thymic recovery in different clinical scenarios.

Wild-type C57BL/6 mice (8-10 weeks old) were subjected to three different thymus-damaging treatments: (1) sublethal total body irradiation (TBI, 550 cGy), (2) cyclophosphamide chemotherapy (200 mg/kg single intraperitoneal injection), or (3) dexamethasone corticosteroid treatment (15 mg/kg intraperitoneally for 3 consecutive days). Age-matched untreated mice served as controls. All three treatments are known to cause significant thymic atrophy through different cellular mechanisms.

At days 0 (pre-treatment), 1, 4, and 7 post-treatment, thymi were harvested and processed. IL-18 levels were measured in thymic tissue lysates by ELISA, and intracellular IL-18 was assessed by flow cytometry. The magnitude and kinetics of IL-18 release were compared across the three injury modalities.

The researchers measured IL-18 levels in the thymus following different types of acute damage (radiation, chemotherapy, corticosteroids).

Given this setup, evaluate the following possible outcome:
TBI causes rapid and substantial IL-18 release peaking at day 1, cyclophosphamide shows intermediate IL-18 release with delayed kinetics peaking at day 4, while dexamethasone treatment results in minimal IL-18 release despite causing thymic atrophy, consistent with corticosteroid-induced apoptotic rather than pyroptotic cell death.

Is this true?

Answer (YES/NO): NO